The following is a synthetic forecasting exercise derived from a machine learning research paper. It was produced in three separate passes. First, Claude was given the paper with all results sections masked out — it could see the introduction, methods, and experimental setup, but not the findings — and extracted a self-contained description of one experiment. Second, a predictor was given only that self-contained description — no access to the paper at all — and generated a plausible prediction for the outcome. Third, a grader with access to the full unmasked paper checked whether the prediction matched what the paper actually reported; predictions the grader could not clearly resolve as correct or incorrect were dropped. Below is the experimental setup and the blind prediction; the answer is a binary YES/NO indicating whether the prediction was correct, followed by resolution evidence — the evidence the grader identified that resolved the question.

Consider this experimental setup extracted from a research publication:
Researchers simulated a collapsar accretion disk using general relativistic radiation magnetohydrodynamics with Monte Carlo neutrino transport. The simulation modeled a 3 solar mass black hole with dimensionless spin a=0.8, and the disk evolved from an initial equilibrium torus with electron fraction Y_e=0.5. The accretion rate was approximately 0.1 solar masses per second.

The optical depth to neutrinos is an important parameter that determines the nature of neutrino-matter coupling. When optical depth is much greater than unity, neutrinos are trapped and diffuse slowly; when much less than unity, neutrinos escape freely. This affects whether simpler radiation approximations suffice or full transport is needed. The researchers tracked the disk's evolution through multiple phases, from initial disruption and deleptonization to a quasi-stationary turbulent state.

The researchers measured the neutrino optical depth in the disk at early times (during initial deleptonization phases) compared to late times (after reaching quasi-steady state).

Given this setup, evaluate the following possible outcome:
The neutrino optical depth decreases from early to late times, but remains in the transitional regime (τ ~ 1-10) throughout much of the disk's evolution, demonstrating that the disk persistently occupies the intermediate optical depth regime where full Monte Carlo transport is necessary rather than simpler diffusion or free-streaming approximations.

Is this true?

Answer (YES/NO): NO